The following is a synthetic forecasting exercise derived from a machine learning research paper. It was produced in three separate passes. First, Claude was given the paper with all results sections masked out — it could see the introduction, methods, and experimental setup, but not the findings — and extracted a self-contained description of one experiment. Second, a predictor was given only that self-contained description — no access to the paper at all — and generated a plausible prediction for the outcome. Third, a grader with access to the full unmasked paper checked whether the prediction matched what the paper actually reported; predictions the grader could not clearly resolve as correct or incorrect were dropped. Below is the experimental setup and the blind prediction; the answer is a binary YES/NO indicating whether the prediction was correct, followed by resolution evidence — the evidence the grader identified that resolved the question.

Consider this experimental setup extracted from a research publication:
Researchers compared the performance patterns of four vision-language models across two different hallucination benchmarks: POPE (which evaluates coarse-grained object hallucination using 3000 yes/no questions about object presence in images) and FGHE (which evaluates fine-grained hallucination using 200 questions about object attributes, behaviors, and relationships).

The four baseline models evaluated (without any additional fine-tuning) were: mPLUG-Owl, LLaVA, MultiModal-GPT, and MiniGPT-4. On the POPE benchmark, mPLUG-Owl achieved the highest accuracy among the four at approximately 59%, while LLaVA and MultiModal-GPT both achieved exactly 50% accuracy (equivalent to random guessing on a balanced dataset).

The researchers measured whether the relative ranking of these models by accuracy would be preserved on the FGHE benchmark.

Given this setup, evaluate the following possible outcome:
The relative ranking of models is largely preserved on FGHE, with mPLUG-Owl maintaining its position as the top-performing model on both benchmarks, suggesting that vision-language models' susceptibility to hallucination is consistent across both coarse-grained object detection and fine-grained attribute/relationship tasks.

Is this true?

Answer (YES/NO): NO